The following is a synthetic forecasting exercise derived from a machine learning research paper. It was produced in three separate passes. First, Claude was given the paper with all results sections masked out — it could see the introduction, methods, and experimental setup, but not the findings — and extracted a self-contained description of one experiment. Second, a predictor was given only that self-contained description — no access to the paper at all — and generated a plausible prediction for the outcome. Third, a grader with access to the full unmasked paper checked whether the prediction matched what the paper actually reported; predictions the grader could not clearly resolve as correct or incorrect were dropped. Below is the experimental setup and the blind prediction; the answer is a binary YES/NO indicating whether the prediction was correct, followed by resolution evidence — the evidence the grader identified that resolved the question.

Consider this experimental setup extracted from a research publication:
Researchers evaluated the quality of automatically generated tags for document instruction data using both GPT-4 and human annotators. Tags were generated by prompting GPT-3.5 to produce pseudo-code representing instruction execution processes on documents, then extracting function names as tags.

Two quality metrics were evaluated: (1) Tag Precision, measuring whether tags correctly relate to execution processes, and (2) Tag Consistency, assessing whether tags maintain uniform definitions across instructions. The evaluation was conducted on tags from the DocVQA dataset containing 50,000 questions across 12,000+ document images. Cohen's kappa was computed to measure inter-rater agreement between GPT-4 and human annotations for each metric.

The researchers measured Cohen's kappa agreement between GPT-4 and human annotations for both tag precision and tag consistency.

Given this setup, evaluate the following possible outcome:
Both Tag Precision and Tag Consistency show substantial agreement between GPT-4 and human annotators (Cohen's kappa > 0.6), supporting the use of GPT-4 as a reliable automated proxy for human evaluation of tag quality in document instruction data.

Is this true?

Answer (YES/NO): YES